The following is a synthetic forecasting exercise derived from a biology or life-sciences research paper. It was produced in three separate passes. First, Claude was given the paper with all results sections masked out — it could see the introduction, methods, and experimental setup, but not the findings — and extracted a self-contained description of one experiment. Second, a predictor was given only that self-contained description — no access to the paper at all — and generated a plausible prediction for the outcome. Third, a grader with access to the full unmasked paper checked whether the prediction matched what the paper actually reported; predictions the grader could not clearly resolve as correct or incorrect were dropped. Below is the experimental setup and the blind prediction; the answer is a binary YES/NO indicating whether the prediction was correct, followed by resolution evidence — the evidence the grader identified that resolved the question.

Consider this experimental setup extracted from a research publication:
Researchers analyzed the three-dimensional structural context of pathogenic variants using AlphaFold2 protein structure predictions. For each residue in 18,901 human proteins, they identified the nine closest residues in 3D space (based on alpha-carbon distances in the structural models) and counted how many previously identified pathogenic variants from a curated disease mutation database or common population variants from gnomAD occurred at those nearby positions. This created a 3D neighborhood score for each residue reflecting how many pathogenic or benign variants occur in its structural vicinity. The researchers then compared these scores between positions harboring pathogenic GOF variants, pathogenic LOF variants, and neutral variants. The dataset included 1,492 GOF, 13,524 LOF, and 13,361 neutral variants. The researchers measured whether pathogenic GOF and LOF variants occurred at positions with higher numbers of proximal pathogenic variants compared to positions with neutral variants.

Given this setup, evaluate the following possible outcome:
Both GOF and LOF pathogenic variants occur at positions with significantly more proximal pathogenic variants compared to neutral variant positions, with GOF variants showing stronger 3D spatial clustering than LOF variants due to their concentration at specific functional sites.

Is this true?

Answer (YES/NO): NO